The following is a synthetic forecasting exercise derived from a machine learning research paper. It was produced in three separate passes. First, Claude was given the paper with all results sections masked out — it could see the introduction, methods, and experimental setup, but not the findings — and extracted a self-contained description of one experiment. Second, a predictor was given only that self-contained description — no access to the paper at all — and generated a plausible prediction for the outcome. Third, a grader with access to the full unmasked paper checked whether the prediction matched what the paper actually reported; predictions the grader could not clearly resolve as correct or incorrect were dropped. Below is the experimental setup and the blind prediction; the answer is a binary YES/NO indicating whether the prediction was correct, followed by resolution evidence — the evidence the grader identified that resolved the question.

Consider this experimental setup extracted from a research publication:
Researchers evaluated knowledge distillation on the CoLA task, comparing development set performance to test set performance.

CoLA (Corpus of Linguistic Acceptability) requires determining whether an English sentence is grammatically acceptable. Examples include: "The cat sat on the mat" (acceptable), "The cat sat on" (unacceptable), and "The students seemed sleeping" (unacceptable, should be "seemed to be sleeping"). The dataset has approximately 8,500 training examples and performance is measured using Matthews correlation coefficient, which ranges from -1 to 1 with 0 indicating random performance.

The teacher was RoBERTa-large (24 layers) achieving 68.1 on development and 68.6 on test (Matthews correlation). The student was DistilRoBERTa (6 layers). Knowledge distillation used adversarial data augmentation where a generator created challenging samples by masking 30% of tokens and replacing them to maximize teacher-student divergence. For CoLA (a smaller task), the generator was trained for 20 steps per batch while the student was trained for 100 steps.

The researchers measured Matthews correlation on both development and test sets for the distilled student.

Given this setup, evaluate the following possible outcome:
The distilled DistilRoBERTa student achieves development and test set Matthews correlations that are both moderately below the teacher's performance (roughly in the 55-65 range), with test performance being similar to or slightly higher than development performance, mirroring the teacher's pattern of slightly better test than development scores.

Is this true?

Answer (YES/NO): NO